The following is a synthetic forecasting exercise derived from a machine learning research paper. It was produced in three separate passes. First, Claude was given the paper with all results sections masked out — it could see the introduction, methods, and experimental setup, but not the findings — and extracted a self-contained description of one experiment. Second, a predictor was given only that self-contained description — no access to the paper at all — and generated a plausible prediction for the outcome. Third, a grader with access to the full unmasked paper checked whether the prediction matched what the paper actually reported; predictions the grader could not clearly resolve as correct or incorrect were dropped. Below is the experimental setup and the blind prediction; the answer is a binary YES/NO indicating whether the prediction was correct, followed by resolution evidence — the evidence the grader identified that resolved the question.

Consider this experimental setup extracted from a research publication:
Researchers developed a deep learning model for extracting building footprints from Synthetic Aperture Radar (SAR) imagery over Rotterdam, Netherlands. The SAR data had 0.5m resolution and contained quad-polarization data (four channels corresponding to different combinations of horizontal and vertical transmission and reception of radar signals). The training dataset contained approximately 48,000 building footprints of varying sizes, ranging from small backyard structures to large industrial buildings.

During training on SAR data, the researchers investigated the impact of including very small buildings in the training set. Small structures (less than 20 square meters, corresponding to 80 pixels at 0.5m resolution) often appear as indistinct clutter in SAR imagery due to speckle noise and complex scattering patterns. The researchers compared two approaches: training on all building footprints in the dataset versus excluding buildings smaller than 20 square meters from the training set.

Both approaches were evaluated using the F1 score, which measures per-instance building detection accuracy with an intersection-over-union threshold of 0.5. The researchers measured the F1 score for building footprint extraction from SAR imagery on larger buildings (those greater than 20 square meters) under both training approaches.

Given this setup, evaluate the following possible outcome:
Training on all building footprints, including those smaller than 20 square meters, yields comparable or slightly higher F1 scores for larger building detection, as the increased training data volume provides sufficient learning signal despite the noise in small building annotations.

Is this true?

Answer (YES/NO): NO